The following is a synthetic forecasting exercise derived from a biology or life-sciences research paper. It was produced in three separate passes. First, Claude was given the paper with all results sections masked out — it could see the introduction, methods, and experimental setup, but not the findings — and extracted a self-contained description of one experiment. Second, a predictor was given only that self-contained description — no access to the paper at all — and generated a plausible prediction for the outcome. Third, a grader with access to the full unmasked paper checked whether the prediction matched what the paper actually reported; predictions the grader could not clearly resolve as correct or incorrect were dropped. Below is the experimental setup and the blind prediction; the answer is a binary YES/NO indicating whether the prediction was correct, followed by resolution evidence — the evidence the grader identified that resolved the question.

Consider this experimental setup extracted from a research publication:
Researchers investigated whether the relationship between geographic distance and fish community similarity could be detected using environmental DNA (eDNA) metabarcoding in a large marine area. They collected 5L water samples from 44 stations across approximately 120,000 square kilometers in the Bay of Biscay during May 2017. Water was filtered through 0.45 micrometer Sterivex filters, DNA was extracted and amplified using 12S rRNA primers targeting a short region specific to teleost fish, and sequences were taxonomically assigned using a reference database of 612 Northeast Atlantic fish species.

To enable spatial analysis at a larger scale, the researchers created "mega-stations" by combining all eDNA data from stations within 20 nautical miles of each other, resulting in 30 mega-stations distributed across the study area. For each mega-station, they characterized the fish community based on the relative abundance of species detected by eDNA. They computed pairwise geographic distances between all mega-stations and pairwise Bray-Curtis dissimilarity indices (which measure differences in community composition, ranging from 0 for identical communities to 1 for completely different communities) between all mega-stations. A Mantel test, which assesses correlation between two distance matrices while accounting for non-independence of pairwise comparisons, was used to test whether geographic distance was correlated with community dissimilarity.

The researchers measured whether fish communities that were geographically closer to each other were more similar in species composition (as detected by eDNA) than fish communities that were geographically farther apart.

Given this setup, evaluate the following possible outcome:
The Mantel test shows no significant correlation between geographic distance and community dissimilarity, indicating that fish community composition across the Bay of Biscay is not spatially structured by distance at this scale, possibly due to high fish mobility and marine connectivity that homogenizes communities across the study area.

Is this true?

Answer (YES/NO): NO